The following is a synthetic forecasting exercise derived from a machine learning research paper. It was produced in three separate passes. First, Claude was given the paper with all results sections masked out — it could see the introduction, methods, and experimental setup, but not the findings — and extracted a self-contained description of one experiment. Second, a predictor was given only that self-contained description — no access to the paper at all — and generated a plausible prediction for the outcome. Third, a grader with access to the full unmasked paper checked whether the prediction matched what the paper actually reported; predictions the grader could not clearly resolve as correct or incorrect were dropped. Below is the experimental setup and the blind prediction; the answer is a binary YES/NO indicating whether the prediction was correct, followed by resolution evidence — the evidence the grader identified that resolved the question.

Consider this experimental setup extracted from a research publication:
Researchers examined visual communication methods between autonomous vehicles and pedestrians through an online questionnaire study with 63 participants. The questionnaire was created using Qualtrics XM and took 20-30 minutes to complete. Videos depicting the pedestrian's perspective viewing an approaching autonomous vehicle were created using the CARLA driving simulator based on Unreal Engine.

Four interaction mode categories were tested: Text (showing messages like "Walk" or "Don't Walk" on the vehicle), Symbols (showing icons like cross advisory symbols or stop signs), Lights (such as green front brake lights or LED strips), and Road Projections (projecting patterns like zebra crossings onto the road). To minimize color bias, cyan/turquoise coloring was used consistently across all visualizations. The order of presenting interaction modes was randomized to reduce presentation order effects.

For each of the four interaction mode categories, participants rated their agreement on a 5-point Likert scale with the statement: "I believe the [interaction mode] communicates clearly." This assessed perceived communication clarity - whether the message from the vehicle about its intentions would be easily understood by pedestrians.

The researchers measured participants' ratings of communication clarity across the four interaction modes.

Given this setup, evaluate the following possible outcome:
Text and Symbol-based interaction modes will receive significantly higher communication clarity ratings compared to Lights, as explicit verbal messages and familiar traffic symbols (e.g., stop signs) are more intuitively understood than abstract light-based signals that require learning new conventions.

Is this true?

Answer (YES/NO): NO